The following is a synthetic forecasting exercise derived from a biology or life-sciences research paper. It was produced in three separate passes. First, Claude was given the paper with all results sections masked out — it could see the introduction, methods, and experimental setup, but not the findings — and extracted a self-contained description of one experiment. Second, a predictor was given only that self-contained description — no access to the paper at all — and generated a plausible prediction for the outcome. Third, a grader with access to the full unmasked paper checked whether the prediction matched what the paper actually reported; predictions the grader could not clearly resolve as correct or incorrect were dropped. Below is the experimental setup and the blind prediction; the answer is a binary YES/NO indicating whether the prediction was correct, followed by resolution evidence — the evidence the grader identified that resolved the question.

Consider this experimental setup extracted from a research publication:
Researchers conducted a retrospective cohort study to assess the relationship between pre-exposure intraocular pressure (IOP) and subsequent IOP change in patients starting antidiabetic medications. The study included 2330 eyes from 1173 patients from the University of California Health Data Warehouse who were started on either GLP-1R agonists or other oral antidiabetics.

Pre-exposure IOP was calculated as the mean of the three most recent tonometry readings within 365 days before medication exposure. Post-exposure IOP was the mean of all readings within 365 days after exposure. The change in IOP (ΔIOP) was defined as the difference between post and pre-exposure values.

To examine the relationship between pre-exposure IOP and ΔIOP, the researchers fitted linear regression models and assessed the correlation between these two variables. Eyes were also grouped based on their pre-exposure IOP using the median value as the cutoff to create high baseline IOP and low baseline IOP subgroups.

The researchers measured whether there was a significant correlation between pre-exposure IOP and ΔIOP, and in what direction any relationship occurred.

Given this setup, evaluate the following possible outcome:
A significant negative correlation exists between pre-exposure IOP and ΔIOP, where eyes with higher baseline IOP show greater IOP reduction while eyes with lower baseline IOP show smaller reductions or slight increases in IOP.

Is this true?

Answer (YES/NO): YES